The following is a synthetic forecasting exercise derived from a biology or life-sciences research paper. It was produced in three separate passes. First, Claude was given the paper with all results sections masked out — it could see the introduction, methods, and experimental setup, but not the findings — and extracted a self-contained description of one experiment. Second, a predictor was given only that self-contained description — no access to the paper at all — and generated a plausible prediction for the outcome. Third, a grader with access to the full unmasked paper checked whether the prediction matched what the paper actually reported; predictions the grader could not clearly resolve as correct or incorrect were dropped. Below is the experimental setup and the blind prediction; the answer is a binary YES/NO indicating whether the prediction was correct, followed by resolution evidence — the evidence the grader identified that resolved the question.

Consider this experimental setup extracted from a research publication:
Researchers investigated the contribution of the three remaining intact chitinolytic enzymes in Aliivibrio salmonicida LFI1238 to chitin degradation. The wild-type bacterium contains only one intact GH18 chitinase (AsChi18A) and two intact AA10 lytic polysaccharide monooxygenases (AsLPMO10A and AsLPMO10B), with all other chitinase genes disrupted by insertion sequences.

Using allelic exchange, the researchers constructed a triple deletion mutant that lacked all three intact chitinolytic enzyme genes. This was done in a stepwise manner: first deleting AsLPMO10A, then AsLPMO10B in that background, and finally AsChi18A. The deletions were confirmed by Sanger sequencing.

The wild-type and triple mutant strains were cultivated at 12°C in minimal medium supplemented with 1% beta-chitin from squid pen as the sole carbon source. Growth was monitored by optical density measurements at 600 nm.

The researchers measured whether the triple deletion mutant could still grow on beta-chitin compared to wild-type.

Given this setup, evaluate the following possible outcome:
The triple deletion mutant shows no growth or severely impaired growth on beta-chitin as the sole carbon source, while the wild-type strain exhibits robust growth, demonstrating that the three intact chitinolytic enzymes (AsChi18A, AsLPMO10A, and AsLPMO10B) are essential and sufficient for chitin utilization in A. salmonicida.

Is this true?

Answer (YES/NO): NO